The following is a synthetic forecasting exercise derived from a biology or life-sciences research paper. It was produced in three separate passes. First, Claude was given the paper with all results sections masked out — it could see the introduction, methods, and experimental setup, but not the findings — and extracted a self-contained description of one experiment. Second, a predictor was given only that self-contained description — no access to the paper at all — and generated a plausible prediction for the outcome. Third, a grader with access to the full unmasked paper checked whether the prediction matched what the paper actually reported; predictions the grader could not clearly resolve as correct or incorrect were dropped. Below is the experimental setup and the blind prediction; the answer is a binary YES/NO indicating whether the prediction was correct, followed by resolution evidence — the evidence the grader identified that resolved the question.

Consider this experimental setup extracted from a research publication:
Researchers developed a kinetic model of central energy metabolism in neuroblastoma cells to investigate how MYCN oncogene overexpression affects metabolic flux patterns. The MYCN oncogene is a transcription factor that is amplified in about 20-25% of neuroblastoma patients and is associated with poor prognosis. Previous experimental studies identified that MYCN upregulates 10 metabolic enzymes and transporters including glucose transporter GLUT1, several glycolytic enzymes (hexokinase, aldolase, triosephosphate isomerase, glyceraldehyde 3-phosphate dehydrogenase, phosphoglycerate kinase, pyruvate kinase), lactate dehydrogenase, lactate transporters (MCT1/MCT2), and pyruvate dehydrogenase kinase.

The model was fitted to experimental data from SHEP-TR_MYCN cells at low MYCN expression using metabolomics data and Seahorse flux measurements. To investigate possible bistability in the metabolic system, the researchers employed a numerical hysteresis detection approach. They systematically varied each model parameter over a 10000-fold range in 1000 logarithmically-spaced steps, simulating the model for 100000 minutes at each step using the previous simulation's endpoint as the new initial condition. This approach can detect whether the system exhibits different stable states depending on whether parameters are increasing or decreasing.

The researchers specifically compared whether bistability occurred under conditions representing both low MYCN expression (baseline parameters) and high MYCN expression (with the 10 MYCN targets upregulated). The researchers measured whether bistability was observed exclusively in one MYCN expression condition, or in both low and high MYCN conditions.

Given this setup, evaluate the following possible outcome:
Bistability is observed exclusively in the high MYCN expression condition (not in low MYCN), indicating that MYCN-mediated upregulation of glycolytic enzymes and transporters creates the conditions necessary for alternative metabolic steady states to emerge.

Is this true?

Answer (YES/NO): NO